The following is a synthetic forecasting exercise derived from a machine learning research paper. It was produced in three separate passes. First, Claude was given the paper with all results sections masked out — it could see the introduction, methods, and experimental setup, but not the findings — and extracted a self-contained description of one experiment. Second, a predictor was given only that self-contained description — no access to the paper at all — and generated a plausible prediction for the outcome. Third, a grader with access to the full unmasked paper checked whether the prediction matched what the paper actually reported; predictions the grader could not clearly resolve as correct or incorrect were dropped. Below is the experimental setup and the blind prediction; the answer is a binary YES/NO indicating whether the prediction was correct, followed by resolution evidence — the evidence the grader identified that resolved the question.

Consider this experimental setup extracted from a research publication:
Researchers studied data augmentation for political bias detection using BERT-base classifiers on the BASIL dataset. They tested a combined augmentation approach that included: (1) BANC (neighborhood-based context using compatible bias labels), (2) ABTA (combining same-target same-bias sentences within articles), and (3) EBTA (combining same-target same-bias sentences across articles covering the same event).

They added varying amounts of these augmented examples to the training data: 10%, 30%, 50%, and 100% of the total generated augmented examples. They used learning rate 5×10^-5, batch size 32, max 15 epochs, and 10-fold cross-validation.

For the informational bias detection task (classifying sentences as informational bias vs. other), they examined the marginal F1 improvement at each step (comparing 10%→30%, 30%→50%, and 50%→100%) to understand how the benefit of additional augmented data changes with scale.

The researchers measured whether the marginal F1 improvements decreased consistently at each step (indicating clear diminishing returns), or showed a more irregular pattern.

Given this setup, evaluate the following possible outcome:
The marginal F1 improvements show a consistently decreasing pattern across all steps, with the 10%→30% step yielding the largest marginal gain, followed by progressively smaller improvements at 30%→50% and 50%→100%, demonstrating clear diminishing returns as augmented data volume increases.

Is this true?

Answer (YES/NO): NO